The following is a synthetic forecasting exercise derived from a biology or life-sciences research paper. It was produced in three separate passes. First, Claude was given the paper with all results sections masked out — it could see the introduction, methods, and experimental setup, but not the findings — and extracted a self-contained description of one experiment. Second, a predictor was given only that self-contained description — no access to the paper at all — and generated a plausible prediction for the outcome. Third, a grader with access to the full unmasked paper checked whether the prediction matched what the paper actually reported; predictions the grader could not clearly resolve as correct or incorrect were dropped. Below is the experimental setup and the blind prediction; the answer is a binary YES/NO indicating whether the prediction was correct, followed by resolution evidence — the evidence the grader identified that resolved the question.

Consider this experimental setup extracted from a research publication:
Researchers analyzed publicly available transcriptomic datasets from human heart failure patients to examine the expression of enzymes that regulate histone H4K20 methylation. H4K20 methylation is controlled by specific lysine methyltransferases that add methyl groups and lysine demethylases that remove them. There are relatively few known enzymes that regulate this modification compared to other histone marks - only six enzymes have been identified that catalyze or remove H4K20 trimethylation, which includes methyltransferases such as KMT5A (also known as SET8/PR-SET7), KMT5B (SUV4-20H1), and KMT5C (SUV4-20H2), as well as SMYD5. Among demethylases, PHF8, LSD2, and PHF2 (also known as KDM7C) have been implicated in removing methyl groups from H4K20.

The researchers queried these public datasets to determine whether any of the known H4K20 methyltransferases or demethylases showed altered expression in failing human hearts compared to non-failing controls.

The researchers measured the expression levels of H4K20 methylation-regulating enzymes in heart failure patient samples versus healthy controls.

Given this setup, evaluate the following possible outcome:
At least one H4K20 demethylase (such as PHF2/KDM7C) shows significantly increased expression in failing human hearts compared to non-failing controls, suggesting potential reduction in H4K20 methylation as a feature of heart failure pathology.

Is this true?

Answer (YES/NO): YES